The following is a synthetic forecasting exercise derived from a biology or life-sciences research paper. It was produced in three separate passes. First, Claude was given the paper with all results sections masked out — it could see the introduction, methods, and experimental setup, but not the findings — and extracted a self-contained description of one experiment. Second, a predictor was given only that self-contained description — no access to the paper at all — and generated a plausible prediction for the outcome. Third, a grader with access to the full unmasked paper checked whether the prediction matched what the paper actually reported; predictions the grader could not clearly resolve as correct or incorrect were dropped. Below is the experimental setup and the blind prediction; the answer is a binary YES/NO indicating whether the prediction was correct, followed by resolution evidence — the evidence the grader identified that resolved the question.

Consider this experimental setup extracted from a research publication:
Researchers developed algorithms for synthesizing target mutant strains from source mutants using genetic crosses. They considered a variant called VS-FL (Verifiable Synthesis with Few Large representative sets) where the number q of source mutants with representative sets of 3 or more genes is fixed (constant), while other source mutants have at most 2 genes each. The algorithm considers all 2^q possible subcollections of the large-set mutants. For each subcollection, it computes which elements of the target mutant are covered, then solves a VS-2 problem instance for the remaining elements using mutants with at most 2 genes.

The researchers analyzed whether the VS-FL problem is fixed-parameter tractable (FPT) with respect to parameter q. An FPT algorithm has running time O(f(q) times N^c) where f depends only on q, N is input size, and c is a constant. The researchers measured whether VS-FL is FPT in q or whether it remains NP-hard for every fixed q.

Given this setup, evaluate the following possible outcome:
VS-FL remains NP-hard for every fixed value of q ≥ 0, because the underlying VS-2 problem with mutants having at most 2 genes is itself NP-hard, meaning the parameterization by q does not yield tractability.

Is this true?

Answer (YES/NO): NO